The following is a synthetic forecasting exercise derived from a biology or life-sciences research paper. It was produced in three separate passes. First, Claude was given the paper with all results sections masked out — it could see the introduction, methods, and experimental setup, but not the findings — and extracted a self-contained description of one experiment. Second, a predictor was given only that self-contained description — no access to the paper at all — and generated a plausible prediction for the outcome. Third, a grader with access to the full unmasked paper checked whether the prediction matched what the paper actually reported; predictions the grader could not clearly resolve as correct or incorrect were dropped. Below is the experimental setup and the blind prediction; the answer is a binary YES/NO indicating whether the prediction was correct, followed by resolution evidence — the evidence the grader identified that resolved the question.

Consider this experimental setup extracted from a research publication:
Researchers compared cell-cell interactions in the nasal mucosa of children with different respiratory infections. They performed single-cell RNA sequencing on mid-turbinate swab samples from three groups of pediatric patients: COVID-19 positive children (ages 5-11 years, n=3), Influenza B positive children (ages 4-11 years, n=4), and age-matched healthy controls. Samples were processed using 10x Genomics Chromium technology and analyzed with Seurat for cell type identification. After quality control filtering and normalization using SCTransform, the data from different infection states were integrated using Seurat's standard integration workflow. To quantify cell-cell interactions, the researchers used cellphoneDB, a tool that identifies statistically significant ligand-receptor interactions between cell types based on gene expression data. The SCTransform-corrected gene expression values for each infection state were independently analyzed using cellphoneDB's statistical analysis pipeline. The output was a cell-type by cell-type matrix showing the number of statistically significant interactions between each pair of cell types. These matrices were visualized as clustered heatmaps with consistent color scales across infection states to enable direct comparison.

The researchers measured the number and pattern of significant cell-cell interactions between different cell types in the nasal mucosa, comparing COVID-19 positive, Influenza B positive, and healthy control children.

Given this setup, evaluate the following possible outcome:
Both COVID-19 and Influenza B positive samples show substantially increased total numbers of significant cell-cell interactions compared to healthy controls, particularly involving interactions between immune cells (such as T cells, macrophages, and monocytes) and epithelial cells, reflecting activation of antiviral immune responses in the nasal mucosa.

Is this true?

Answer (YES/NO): NO